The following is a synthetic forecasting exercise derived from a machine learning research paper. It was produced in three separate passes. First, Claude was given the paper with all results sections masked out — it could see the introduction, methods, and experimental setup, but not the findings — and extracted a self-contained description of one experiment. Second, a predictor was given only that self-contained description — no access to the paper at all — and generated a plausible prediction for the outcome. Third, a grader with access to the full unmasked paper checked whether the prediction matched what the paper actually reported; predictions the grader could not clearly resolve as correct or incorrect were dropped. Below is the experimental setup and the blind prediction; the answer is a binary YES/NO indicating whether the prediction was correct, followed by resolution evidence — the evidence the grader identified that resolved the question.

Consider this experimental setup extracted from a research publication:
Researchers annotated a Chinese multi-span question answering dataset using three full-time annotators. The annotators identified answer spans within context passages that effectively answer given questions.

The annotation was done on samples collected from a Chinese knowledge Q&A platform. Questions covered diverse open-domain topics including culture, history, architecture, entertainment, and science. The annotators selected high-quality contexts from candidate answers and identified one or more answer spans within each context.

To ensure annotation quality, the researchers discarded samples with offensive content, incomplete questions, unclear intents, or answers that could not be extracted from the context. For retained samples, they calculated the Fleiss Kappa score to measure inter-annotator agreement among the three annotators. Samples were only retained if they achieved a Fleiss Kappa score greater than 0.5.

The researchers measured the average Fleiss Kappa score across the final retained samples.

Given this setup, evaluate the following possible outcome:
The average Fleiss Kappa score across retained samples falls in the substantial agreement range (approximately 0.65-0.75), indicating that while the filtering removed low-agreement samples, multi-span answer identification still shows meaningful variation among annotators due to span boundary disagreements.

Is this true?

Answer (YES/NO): YES